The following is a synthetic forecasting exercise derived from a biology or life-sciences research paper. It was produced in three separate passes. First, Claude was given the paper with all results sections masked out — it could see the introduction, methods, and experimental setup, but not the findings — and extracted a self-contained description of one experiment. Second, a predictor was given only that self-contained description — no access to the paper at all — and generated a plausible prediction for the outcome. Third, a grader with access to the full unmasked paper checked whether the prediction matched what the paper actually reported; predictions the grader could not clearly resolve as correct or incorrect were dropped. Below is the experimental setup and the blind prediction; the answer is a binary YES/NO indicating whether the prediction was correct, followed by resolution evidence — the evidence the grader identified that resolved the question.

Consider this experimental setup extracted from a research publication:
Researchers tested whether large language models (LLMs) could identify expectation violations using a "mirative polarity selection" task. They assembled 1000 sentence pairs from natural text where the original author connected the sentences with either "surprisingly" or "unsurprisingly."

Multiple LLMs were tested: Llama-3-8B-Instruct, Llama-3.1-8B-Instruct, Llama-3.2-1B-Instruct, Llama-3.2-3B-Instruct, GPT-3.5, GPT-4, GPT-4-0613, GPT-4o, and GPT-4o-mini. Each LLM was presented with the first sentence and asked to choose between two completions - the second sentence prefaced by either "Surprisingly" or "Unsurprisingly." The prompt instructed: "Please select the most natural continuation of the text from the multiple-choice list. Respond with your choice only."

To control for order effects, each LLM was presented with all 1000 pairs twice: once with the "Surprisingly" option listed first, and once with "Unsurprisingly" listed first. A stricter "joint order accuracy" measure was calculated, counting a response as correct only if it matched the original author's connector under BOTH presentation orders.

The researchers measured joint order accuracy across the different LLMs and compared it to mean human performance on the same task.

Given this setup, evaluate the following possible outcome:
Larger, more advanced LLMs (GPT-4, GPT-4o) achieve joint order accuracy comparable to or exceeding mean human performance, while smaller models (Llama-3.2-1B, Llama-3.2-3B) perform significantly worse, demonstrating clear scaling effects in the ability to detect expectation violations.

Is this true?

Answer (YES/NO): NO